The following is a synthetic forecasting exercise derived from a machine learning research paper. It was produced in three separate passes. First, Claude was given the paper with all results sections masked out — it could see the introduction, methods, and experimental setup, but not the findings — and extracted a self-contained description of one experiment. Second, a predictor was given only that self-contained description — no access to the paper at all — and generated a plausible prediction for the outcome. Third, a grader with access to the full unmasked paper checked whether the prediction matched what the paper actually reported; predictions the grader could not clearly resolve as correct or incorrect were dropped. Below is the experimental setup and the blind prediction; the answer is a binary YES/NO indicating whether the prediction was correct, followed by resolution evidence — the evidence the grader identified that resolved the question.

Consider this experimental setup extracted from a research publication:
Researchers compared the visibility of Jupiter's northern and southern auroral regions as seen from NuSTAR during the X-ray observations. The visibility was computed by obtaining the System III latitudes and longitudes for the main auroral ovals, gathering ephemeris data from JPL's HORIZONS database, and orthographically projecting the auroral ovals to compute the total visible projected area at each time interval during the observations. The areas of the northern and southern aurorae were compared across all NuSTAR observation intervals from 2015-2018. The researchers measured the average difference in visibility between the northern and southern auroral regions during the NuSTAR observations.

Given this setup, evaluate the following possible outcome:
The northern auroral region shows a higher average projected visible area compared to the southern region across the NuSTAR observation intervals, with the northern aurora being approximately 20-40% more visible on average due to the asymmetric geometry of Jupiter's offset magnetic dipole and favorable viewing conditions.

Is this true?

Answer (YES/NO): NO